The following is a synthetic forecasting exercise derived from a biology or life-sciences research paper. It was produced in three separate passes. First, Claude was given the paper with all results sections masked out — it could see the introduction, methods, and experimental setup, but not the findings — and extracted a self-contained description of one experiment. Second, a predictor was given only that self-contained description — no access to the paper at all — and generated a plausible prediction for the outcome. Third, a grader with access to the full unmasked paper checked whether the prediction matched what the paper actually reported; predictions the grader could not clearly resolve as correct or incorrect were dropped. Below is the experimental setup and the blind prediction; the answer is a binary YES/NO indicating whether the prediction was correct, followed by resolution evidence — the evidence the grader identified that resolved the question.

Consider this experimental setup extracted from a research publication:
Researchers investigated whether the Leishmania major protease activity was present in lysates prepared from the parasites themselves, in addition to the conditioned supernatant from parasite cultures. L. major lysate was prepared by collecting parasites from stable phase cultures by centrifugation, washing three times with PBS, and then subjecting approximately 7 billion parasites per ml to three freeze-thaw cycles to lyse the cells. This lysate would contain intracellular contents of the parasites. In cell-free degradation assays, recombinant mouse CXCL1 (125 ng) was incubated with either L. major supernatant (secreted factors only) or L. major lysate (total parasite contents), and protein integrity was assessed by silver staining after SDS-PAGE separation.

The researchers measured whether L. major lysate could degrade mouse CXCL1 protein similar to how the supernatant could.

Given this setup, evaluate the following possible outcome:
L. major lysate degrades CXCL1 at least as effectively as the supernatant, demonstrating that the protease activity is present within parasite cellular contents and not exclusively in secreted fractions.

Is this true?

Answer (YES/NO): YES